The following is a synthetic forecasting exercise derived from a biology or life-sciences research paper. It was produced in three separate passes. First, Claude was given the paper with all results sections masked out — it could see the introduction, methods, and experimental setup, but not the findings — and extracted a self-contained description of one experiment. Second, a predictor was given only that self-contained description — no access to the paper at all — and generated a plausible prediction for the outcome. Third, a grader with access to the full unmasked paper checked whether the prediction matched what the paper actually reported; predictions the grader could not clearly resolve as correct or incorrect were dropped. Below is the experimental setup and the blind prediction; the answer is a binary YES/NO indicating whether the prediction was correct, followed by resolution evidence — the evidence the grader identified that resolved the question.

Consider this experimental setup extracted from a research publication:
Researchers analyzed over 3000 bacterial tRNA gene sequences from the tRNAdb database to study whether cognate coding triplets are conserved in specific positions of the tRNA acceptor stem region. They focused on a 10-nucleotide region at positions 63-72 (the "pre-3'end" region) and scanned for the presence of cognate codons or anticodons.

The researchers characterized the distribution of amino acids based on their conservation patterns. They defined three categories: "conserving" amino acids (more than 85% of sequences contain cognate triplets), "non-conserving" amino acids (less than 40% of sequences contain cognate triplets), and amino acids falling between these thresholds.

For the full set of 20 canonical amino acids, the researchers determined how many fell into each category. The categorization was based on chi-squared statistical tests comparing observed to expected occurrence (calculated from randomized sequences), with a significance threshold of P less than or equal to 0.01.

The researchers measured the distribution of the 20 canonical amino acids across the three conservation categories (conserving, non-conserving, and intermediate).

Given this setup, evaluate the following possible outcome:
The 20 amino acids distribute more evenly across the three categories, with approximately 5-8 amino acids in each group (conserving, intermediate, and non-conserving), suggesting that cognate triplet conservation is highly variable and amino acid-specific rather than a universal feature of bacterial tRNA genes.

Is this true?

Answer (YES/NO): NO